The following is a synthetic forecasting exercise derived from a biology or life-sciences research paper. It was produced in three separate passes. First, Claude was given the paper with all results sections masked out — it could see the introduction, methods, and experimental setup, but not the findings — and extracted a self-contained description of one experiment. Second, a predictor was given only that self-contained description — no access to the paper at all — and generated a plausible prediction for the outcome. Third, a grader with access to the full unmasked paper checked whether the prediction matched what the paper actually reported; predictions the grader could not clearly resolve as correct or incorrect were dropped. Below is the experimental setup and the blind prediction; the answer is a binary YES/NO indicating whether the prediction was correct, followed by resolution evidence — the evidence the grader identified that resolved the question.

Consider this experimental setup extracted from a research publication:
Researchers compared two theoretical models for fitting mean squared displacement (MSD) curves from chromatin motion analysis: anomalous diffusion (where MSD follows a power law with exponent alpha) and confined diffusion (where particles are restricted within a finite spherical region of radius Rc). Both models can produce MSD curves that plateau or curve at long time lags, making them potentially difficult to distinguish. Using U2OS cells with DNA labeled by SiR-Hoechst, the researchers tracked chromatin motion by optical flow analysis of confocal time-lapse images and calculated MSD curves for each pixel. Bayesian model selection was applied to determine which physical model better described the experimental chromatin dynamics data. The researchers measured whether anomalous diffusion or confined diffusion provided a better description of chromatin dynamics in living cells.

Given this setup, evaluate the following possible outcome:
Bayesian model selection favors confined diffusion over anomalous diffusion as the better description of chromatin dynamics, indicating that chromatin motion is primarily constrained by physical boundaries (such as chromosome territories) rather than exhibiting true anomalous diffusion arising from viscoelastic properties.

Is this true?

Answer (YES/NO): NO